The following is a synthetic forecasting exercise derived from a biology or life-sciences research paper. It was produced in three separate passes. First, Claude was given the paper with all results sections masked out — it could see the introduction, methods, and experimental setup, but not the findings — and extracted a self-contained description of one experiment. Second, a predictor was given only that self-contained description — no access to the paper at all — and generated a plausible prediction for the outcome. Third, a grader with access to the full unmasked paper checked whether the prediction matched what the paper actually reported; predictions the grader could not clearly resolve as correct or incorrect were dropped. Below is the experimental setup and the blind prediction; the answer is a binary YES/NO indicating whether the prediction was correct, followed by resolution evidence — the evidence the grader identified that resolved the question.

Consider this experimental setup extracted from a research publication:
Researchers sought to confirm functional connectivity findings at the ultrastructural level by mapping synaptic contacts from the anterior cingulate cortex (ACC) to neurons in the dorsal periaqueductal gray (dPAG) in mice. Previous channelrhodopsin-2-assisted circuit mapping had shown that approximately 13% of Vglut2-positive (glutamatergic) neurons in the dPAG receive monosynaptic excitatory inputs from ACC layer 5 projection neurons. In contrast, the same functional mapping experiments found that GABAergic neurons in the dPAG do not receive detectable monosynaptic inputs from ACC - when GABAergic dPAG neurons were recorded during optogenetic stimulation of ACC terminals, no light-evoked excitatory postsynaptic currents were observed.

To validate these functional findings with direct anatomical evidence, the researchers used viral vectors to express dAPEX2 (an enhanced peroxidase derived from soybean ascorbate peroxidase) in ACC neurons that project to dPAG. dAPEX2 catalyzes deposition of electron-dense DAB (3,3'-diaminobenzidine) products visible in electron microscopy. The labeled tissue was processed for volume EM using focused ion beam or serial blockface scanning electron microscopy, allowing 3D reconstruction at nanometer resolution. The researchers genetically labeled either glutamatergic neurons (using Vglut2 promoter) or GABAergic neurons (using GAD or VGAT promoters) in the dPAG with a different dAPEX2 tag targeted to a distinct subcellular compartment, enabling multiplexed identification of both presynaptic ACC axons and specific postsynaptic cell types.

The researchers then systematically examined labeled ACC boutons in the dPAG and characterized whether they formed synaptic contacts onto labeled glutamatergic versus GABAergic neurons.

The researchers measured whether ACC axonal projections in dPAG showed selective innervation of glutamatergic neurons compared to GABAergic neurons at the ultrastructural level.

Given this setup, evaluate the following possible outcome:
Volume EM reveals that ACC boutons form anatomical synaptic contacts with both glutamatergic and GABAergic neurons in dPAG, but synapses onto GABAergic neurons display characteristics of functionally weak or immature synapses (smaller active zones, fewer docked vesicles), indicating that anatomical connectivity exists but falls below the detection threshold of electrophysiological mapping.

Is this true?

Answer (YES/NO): NO